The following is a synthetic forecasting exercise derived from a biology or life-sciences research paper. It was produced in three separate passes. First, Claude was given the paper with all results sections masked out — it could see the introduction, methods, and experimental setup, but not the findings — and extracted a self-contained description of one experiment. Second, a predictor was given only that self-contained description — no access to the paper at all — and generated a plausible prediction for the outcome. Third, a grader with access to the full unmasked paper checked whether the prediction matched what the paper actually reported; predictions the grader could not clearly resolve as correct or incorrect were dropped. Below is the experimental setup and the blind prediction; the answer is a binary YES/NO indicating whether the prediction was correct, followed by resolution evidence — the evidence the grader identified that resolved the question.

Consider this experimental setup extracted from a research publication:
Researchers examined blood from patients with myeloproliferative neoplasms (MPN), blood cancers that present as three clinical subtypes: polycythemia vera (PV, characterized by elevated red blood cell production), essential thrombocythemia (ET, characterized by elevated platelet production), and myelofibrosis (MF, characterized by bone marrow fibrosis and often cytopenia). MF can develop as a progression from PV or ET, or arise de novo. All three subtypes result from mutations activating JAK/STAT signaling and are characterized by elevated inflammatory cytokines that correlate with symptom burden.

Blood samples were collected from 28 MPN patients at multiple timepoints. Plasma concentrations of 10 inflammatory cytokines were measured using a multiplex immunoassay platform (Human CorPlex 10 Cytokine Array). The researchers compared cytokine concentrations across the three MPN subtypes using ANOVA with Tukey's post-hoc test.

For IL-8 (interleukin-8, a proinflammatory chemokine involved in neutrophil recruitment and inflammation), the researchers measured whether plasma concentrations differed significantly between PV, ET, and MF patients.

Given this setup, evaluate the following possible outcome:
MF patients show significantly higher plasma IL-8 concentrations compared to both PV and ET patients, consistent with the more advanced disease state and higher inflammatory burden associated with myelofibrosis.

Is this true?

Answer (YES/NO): NO